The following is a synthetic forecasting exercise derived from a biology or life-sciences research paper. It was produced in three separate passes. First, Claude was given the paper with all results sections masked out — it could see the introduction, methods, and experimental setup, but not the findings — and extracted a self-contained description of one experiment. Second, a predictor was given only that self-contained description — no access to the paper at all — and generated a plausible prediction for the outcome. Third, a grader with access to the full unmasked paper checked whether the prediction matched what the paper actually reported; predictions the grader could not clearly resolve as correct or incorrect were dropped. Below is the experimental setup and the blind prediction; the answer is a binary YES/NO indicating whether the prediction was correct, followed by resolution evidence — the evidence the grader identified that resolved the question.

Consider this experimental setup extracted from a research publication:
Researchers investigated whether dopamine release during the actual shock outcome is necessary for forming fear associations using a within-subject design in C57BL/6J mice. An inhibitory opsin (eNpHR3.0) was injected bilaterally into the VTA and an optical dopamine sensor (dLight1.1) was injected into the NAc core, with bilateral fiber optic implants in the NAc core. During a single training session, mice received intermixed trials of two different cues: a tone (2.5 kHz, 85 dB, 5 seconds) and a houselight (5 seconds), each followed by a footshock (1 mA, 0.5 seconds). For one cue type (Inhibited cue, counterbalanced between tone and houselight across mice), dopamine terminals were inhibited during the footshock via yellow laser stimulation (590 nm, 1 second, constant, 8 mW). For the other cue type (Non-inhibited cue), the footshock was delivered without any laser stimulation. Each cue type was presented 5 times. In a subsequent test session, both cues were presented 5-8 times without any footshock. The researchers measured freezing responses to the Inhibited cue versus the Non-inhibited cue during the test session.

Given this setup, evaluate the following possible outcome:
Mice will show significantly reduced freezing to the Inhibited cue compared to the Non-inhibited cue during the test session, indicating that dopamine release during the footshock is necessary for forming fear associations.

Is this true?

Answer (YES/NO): YES